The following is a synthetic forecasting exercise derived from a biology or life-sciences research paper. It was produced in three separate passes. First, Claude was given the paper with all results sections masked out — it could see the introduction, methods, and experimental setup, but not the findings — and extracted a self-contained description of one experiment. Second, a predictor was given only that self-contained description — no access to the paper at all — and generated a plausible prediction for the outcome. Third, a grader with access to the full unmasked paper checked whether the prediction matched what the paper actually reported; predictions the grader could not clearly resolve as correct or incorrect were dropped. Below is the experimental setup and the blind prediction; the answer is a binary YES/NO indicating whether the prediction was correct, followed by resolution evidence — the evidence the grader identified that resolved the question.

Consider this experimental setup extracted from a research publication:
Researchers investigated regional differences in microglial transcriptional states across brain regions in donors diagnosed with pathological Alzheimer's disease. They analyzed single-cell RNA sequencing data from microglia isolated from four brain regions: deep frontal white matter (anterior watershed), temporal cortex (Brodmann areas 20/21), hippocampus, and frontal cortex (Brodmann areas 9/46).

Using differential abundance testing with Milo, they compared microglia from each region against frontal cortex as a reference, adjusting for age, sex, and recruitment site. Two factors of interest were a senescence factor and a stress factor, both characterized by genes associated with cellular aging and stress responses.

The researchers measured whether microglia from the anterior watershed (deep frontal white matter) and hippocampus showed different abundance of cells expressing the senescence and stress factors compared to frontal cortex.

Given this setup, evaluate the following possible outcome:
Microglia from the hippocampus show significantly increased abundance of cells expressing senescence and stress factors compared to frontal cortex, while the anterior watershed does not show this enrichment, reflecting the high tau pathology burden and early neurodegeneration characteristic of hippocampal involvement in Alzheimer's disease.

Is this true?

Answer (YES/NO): NO